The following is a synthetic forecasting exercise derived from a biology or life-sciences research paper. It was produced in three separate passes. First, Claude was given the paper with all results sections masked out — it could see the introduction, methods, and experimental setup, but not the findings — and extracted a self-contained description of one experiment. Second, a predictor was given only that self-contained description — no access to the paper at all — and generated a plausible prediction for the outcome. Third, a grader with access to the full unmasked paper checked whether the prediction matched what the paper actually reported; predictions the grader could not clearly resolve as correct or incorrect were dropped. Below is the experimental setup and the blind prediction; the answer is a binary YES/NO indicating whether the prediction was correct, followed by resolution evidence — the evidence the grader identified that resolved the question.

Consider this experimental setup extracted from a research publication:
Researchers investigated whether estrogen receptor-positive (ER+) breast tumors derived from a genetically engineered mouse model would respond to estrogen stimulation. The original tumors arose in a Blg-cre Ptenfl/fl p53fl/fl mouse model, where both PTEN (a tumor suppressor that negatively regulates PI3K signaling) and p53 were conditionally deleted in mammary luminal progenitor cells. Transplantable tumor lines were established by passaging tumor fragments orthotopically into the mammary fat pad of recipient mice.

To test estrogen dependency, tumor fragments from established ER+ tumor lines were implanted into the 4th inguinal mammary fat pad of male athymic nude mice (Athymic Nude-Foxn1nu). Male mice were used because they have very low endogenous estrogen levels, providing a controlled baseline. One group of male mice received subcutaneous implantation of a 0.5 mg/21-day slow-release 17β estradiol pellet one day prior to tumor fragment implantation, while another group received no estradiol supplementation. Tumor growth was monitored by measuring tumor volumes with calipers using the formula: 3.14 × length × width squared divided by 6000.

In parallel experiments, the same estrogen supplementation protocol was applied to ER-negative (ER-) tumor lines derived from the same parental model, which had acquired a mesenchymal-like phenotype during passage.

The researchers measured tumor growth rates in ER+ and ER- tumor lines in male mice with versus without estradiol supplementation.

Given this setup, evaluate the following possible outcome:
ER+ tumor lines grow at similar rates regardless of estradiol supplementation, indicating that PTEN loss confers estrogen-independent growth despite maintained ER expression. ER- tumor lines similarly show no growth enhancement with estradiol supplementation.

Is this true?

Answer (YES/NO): NO